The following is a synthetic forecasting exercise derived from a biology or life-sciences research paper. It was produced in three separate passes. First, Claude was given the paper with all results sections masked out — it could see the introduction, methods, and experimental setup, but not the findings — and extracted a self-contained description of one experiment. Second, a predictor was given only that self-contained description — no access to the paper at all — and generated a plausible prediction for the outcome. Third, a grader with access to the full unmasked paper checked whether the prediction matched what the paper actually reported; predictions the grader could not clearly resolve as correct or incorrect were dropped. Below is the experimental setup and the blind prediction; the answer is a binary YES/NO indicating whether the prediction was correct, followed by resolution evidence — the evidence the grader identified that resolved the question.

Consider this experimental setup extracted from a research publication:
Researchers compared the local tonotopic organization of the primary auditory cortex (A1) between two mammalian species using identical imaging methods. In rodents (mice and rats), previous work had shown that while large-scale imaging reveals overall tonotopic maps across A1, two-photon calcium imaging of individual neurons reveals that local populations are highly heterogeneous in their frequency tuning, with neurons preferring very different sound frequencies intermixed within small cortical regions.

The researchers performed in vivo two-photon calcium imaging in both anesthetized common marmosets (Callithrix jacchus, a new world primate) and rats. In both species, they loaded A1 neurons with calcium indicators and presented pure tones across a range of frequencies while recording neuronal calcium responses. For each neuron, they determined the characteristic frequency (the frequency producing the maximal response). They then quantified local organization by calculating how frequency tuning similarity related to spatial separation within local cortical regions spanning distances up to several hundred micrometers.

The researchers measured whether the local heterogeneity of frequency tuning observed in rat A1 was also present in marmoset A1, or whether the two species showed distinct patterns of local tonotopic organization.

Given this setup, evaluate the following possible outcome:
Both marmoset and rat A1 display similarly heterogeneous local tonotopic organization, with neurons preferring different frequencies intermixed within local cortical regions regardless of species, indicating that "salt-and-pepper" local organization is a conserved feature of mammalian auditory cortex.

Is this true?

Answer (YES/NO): NO